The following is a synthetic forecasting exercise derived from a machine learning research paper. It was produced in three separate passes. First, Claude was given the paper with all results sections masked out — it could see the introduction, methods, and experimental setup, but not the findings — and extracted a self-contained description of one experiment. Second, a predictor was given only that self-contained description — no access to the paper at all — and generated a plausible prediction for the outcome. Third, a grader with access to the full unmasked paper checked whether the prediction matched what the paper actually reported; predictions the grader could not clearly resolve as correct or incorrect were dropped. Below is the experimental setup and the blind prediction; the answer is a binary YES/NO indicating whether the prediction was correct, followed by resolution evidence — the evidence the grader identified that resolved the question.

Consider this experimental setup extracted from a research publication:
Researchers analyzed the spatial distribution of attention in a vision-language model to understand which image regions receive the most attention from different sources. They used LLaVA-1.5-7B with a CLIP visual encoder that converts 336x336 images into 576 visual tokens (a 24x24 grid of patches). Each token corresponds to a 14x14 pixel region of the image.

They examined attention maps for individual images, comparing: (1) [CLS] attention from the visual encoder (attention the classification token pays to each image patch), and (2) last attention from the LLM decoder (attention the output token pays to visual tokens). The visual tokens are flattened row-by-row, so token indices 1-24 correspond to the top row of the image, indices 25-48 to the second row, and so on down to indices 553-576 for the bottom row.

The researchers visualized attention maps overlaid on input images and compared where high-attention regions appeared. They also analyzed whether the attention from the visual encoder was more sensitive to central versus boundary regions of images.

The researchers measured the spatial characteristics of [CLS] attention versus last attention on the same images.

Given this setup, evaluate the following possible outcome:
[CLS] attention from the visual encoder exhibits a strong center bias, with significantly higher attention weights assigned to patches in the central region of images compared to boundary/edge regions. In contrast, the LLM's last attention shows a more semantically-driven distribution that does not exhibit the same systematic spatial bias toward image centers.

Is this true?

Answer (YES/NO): NO